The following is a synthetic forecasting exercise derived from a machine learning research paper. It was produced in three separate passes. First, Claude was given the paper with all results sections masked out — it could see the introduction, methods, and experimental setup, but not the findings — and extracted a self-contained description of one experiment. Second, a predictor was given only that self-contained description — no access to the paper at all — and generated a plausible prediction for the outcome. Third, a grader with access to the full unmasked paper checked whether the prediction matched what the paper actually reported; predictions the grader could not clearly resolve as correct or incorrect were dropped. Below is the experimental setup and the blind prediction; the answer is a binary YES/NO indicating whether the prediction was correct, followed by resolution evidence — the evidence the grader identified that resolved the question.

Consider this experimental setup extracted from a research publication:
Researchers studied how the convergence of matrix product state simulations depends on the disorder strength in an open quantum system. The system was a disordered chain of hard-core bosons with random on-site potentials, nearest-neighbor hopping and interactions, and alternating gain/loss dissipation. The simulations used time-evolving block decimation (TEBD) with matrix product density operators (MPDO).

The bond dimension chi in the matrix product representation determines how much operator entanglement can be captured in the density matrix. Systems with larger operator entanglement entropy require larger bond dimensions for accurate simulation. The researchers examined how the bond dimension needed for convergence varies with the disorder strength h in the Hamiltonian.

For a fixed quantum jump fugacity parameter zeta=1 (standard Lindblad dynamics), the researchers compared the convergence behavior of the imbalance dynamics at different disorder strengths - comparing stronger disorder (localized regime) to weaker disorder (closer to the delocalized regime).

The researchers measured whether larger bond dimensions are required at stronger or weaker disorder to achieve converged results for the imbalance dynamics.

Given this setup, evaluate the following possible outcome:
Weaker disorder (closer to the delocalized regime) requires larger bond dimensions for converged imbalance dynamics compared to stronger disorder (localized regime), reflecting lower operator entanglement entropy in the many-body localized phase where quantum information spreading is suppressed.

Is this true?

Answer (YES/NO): YES